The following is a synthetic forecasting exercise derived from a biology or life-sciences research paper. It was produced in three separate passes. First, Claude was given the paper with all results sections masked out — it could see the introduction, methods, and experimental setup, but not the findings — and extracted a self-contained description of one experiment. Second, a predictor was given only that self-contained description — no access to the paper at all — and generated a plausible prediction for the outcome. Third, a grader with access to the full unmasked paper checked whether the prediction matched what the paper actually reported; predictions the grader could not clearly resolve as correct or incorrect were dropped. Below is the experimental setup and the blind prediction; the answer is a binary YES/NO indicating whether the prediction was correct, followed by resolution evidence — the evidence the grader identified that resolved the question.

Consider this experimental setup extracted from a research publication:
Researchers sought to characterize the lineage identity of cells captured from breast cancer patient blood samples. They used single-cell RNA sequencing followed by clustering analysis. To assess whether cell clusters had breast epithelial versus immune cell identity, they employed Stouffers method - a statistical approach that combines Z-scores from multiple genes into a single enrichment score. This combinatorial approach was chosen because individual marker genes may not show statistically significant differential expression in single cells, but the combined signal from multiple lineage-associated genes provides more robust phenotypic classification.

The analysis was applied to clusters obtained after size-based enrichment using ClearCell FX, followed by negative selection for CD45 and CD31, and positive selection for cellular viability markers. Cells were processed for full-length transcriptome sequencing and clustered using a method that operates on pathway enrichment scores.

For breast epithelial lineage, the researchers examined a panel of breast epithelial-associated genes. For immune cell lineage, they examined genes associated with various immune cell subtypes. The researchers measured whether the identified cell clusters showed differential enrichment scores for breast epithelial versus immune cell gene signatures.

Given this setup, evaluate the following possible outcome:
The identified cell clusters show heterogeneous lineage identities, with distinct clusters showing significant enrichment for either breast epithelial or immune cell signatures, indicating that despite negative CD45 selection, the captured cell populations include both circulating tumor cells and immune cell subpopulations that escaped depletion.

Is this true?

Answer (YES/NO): NO